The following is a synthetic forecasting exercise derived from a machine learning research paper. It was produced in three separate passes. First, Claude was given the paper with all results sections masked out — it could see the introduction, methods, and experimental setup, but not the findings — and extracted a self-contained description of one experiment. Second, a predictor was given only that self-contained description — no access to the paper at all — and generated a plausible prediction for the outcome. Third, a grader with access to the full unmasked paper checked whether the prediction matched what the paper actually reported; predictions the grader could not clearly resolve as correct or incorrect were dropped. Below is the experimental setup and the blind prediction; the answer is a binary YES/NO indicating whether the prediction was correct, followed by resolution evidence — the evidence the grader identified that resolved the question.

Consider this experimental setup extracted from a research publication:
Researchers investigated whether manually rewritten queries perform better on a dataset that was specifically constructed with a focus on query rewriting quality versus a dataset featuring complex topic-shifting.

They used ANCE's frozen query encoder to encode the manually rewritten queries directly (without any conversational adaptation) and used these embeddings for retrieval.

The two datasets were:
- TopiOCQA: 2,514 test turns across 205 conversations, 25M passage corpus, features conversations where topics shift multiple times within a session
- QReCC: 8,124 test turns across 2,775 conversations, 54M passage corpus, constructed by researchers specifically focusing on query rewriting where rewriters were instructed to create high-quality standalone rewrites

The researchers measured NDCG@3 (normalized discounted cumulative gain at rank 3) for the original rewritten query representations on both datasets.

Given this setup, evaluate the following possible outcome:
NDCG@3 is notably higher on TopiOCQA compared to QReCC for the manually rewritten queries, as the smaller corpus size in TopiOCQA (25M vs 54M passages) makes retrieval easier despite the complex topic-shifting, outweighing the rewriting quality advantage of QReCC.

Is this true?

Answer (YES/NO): NO